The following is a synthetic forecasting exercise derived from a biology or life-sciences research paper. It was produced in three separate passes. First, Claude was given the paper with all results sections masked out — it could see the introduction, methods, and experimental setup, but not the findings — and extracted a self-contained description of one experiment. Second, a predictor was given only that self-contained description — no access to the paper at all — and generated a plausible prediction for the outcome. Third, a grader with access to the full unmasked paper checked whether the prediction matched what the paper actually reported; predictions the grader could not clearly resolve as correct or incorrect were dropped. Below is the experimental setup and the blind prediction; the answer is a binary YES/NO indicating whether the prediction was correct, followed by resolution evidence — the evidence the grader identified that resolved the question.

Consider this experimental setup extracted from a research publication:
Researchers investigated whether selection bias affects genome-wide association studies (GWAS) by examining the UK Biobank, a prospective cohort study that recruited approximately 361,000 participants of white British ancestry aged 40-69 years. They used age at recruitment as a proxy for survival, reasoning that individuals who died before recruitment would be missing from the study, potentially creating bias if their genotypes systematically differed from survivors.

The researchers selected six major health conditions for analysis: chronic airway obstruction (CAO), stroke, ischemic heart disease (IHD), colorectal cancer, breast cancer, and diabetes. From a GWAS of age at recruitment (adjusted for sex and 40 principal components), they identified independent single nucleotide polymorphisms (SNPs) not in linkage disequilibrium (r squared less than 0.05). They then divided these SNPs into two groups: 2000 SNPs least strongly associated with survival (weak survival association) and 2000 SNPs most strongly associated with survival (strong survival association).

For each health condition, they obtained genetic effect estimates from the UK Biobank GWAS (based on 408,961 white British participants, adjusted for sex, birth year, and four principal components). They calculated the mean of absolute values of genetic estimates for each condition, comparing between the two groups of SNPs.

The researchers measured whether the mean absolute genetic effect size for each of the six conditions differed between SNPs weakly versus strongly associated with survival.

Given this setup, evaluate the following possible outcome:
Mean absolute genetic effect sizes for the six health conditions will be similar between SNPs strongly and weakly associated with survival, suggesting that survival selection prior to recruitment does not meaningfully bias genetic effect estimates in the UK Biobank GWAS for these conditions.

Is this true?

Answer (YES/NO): NO